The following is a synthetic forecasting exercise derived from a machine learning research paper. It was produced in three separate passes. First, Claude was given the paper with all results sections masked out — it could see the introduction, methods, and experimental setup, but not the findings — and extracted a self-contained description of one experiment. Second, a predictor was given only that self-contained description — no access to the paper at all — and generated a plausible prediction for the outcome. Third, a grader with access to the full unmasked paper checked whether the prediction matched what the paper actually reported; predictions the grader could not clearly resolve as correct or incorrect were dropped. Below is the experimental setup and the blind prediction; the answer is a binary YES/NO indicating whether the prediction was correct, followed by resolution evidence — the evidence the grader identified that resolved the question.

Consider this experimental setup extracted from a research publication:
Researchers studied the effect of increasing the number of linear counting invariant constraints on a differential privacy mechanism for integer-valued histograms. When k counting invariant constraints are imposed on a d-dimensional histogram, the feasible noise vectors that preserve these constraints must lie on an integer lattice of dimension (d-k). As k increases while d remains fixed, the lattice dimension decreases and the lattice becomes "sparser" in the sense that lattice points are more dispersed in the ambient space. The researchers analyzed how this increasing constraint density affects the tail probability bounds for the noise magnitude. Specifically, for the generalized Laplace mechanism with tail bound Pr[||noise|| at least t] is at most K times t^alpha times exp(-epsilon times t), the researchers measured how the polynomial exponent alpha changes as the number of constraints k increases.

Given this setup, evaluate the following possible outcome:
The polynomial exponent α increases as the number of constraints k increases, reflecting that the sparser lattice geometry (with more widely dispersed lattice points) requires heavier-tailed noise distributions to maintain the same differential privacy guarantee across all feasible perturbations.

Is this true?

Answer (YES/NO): NO